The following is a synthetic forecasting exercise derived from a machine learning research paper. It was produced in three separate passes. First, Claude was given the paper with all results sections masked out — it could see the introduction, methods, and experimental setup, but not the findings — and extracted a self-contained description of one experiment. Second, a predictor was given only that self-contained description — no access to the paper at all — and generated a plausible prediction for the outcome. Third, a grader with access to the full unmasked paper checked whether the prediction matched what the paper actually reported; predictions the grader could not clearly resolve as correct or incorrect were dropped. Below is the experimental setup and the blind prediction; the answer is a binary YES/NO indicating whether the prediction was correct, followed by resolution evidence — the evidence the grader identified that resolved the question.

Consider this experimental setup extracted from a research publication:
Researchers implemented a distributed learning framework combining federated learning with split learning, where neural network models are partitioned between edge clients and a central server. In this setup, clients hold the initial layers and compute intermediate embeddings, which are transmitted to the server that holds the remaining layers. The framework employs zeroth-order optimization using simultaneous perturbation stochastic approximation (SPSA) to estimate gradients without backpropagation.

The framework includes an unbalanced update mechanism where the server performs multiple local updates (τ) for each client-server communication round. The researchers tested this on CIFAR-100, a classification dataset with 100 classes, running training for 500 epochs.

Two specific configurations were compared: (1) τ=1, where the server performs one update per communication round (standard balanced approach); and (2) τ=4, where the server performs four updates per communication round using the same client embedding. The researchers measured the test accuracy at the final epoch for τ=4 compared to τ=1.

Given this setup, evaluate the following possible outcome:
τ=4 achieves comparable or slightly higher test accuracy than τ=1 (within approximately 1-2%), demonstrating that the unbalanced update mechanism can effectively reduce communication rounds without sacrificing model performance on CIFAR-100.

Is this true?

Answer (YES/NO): NO